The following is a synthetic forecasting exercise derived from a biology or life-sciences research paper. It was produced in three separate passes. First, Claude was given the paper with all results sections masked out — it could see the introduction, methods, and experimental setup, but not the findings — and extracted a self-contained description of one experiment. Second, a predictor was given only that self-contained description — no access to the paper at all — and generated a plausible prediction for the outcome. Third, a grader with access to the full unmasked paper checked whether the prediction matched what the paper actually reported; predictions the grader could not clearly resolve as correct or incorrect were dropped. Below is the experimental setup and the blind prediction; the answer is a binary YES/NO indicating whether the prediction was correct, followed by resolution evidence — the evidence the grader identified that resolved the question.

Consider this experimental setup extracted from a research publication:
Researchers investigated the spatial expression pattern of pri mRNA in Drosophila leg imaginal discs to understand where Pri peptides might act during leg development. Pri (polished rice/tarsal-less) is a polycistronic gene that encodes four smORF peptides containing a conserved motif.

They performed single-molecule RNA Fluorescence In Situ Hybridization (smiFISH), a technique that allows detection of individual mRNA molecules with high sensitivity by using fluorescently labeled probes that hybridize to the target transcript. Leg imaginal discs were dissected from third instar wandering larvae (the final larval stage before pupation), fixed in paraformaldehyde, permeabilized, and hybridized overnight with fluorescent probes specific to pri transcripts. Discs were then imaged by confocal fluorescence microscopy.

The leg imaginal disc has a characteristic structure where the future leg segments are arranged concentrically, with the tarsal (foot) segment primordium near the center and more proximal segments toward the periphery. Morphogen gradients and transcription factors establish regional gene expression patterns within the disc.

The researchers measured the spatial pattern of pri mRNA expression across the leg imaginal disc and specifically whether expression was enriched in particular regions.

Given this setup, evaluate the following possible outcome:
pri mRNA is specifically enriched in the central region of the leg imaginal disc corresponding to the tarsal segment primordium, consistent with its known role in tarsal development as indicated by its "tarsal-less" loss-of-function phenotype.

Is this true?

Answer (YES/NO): YES